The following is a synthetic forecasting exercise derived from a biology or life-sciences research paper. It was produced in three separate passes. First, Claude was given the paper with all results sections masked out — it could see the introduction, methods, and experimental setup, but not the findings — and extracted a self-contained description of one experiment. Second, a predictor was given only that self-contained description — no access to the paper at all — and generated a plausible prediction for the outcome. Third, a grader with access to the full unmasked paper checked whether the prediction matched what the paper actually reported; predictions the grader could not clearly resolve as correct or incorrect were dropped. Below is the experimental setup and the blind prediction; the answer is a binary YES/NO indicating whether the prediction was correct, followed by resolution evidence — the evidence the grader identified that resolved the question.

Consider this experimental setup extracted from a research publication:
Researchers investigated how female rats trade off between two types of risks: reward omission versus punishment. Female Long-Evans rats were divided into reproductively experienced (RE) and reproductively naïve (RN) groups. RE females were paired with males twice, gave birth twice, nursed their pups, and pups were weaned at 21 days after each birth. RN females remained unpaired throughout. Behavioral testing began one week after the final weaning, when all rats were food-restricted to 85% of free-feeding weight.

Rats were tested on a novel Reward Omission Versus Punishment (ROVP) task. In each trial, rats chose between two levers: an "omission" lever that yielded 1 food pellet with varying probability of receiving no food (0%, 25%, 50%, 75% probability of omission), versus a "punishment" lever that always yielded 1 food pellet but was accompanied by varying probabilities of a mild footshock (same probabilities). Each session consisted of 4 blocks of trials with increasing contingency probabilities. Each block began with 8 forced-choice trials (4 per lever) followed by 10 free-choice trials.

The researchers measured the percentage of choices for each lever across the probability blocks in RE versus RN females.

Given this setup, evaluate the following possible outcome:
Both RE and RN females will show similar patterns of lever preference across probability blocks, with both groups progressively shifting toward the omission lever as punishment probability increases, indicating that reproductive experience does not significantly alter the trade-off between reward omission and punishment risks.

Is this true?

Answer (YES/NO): NO